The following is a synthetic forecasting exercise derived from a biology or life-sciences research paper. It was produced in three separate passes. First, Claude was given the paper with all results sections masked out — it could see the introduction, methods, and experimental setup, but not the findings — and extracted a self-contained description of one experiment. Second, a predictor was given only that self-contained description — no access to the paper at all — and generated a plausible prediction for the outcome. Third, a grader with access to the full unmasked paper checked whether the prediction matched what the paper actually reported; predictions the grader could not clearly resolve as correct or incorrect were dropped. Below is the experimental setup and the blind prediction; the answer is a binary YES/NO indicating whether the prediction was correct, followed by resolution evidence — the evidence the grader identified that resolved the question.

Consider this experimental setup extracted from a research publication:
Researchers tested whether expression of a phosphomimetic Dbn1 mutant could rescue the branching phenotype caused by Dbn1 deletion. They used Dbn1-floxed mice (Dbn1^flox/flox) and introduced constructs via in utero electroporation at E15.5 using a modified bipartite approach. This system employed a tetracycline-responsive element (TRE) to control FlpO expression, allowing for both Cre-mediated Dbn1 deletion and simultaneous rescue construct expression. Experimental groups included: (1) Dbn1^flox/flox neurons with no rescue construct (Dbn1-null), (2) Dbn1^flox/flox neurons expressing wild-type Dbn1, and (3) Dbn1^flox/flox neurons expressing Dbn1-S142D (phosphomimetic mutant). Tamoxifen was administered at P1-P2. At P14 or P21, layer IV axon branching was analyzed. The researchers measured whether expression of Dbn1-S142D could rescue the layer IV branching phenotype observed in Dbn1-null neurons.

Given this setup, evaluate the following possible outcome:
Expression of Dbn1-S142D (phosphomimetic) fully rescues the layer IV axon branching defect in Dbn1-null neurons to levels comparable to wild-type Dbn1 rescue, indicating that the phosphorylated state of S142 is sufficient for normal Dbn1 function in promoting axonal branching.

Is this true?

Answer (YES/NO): NO